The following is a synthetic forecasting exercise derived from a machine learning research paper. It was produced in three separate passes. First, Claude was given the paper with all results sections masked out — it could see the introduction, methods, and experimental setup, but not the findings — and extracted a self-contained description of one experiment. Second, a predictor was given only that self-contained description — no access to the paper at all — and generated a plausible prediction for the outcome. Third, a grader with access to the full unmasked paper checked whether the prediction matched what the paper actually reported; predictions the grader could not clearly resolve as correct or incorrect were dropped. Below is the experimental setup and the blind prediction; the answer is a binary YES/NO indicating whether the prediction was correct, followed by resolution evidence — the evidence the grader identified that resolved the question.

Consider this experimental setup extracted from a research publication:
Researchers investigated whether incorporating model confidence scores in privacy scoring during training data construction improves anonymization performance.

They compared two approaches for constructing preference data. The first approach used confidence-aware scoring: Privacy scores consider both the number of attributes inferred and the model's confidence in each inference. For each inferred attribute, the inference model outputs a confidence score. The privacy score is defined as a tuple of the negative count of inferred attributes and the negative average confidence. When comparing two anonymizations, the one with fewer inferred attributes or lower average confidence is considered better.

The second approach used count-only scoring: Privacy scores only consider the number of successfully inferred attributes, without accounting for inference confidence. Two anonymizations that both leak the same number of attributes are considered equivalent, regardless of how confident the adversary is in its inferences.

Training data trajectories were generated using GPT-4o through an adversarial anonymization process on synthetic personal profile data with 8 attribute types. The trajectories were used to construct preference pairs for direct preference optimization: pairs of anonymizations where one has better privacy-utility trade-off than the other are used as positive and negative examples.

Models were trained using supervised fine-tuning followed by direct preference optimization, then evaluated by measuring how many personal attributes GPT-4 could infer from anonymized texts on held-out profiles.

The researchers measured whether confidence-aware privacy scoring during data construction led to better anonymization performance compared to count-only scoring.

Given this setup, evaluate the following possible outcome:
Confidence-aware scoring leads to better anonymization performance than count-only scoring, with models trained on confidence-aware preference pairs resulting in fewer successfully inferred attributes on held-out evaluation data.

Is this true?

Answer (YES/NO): YES